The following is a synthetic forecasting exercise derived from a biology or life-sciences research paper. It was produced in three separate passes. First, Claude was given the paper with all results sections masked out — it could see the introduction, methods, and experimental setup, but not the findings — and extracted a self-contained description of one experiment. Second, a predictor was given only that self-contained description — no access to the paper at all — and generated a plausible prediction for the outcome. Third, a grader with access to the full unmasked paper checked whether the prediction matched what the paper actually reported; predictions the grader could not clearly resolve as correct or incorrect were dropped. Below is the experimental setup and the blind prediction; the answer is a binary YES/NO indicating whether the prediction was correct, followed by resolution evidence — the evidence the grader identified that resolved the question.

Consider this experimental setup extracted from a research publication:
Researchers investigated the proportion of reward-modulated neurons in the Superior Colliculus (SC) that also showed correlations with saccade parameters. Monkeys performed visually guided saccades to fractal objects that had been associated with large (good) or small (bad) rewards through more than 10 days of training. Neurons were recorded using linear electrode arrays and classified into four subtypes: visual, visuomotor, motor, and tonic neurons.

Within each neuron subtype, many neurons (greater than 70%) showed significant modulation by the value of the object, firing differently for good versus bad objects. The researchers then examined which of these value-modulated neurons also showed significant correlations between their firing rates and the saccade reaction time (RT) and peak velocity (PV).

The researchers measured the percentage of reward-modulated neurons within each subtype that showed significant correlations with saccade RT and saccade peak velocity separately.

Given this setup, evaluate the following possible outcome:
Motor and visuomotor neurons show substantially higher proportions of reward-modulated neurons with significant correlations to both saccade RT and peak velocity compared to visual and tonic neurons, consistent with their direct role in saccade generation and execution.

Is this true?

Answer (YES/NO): NO